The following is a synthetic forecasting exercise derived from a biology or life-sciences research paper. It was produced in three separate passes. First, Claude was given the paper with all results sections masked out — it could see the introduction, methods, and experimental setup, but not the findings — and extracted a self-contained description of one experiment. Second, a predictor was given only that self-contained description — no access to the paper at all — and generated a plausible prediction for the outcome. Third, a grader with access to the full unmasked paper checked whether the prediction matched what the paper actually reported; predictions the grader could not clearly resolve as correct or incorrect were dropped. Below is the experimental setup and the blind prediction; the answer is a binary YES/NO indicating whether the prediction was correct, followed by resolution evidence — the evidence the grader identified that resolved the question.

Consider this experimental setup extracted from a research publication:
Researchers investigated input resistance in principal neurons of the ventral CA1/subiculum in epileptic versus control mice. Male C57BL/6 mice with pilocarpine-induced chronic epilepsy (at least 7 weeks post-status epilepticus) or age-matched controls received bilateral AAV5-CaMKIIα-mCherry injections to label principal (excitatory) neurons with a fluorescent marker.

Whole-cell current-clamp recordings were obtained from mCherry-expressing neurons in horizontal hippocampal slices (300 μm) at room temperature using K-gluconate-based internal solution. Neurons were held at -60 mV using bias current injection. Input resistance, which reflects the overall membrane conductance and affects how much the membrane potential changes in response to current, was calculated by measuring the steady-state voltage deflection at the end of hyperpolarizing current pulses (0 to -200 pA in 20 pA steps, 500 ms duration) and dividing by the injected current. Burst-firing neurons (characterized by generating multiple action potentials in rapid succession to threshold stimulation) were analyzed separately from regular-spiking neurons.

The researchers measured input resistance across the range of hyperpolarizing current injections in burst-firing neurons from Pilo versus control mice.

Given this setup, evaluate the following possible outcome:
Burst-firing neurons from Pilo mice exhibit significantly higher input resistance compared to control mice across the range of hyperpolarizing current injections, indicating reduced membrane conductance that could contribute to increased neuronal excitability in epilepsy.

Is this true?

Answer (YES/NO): NO